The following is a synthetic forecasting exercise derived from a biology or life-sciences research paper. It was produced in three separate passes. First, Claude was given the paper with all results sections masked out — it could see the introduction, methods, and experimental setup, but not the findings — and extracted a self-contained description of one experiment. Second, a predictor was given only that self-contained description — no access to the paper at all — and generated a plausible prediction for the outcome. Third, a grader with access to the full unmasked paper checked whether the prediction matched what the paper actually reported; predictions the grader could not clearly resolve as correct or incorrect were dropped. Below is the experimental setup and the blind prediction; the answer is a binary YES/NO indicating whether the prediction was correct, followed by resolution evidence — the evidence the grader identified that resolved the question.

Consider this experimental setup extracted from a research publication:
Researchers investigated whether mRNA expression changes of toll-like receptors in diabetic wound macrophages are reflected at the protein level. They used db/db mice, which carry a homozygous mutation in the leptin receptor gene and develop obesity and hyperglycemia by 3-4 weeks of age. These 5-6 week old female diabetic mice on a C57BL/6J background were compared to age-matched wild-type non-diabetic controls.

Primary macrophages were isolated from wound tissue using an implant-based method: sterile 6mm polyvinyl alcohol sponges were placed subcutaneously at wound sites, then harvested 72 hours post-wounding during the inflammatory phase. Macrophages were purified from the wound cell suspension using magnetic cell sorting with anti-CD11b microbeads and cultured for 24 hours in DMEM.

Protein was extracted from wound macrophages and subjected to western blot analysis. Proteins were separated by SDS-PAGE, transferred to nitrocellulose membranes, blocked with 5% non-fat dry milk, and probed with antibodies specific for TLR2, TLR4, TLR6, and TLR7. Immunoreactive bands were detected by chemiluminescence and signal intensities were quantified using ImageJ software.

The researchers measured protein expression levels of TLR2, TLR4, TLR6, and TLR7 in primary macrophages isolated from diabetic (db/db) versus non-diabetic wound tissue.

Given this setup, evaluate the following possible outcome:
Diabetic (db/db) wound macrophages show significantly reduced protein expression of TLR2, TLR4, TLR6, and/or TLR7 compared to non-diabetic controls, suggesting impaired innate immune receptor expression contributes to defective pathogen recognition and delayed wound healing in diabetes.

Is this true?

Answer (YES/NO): NO